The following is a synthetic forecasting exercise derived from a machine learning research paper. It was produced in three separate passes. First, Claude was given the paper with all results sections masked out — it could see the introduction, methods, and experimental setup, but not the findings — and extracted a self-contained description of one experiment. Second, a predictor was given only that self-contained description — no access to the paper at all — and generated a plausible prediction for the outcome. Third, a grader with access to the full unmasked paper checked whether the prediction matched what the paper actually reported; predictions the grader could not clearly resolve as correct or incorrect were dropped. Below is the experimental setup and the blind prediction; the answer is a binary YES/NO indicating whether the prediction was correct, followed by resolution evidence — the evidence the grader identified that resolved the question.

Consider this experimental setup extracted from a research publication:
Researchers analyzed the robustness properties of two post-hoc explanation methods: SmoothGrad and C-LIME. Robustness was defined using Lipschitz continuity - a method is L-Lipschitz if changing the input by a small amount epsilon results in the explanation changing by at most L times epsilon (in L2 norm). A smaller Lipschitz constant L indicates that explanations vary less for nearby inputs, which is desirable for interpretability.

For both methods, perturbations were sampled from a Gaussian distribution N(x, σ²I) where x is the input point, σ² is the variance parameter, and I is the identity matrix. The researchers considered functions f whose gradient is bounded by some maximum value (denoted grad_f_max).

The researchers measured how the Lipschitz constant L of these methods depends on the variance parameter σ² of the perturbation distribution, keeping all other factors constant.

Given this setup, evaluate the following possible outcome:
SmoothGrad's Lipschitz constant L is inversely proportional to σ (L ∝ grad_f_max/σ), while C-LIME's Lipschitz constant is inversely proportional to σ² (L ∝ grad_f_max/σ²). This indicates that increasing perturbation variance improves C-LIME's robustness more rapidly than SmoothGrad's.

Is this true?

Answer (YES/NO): NO